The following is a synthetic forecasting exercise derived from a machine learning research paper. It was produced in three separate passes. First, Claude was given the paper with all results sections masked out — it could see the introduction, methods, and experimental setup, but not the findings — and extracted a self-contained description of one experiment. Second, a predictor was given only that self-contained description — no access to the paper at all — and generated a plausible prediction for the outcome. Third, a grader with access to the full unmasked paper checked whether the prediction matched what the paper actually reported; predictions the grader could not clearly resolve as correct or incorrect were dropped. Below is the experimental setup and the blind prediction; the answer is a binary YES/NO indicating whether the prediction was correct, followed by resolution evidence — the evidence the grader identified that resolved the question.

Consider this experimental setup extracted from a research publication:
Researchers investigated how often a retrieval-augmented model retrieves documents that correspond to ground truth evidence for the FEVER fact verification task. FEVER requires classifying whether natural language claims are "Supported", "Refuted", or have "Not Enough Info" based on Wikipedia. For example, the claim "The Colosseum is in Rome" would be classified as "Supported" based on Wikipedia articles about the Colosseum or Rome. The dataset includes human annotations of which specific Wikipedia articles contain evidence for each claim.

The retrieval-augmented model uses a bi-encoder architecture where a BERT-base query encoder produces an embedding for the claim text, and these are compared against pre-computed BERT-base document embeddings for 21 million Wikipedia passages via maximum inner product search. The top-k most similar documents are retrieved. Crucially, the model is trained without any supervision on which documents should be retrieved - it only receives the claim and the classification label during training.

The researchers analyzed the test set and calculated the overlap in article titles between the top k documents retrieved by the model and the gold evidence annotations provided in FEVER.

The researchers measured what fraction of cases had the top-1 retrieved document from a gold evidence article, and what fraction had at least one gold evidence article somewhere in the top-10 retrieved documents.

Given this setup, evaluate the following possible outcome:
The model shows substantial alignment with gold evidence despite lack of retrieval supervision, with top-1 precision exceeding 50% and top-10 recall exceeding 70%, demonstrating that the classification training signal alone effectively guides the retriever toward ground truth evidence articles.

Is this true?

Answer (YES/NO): YES